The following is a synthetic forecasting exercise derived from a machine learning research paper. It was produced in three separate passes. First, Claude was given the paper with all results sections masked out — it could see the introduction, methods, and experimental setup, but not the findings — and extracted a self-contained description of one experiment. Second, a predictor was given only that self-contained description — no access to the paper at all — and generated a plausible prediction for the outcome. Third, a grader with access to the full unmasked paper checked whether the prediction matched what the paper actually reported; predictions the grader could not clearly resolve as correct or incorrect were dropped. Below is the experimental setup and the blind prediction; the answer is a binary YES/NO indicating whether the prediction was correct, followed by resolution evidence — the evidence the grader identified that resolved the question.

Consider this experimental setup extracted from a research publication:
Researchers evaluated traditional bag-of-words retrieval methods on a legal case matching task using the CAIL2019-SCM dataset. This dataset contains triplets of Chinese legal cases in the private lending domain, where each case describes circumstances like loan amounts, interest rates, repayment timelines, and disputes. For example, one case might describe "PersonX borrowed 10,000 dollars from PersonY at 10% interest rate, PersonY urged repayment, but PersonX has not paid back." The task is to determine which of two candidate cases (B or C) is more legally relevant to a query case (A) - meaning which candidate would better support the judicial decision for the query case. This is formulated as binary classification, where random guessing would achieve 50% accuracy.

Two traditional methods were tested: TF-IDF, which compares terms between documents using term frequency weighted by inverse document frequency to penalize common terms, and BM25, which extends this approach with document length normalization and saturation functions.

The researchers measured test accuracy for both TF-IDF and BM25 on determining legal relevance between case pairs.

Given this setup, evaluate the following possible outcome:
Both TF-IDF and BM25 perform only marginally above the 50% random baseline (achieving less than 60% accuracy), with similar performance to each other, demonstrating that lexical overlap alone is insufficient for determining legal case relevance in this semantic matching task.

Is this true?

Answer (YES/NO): YES